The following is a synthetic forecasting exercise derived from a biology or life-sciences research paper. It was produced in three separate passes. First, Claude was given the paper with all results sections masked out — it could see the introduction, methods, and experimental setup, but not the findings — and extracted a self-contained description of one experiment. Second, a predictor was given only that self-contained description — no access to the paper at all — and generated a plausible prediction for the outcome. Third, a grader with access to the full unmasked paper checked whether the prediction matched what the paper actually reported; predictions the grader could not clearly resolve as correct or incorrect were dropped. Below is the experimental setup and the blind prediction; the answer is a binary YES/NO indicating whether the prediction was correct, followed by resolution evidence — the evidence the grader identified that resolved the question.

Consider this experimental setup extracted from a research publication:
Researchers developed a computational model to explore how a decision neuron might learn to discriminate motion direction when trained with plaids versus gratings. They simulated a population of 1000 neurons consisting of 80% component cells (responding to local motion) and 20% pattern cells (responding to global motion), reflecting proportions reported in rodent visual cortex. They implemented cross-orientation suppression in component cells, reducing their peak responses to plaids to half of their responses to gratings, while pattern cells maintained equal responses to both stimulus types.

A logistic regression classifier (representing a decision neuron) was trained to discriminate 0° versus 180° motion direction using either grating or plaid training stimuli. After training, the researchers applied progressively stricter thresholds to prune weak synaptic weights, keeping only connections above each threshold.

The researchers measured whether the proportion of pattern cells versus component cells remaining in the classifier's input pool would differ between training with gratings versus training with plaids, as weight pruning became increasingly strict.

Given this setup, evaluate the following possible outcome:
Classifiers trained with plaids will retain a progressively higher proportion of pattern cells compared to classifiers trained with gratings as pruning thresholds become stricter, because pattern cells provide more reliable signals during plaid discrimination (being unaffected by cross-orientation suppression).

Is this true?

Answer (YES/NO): YES